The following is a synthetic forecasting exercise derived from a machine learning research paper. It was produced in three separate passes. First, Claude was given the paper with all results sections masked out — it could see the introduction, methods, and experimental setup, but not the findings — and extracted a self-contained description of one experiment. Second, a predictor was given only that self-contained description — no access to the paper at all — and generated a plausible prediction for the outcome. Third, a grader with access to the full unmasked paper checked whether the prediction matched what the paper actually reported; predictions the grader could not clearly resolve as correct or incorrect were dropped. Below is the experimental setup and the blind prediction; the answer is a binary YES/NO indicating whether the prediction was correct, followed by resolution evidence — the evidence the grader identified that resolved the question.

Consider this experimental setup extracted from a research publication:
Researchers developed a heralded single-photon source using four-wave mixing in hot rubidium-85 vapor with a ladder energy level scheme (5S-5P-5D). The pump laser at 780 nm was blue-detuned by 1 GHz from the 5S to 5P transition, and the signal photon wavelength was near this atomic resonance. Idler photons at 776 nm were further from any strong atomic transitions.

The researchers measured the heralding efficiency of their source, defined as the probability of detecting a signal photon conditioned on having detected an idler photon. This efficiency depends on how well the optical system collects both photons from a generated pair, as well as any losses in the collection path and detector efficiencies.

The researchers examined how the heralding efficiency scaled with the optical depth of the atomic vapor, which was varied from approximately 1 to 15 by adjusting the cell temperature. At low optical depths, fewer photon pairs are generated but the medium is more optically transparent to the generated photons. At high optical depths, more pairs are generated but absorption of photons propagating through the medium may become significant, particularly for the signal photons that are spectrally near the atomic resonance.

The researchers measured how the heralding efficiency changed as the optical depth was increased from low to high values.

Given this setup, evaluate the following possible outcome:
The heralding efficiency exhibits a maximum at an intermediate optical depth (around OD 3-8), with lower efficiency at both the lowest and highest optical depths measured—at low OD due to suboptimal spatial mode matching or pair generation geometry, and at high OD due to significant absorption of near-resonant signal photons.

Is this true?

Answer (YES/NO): YES